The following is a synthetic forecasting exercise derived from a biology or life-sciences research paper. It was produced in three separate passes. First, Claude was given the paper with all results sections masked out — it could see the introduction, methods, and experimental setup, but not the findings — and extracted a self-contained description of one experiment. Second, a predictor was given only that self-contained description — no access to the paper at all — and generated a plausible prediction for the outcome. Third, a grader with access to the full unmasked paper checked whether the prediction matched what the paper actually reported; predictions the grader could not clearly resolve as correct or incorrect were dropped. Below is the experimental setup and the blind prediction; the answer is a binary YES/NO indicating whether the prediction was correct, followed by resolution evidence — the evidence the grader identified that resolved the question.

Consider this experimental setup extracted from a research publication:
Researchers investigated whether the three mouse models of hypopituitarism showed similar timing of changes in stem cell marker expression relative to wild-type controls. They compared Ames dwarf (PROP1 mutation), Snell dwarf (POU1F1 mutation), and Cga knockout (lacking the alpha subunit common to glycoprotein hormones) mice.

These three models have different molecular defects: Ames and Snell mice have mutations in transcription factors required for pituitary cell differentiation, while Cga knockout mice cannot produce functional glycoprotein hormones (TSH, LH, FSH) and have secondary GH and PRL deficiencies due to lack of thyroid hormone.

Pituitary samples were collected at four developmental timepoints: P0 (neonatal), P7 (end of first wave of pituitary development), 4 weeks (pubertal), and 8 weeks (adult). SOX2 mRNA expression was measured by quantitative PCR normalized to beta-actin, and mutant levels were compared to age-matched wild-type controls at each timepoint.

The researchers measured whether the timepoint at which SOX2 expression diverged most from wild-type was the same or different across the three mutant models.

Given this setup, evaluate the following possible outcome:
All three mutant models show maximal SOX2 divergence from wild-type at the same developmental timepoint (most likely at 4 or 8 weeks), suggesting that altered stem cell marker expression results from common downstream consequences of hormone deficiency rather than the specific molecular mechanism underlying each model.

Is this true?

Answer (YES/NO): NO